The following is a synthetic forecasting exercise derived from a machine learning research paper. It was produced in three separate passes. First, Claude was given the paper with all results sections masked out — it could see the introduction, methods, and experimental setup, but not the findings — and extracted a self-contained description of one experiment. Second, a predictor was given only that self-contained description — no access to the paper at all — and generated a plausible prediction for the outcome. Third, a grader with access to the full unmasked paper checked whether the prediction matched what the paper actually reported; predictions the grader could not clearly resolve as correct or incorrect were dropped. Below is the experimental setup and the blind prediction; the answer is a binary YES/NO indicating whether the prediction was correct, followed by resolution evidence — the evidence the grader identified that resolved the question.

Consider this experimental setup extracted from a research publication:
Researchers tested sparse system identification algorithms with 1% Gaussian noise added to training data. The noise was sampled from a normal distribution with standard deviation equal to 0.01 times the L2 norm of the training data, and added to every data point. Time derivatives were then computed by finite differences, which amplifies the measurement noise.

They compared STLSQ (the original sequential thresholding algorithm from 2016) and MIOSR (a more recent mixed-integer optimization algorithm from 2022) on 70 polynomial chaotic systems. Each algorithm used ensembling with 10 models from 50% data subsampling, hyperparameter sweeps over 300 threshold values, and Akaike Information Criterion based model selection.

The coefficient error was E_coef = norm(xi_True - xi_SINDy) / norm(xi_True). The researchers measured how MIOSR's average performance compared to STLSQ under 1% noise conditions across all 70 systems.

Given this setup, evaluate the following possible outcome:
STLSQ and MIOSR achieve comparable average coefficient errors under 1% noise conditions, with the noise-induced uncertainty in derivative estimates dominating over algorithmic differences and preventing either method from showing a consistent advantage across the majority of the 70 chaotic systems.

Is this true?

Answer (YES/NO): NO